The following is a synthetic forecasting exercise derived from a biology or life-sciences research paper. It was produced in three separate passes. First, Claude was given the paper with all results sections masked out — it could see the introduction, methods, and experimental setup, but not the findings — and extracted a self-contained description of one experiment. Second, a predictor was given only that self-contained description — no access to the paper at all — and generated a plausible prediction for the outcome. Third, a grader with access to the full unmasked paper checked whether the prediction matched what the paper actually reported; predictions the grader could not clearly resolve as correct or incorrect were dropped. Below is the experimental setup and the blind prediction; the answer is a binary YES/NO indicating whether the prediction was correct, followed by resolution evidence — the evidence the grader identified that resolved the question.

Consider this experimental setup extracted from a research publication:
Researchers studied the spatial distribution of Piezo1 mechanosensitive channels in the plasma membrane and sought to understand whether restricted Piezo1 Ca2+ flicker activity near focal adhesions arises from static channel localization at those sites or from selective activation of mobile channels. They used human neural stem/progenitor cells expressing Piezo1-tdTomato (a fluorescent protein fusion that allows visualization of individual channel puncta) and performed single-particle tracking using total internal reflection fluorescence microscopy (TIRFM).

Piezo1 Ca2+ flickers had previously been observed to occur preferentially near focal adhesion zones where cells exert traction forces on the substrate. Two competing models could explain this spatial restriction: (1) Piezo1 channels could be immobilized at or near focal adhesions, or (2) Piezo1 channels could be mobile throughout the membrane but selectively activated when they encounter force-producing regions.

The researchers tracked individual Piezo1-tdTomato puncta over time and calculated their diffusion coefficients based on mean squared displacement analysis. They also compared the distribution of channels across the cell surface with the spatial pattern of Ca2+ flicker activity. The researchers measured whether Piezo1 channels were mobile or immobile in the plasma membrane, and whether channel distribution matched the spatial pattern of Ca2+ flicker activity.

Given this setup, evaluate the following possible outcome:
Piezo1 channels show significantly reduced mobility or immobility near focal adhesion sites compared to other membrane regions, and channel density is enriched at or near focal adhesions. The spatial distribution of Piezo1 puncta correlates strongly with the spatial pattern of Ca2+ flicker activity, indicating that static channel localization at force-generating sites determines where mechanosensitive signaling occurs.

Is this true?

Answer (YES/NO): NO